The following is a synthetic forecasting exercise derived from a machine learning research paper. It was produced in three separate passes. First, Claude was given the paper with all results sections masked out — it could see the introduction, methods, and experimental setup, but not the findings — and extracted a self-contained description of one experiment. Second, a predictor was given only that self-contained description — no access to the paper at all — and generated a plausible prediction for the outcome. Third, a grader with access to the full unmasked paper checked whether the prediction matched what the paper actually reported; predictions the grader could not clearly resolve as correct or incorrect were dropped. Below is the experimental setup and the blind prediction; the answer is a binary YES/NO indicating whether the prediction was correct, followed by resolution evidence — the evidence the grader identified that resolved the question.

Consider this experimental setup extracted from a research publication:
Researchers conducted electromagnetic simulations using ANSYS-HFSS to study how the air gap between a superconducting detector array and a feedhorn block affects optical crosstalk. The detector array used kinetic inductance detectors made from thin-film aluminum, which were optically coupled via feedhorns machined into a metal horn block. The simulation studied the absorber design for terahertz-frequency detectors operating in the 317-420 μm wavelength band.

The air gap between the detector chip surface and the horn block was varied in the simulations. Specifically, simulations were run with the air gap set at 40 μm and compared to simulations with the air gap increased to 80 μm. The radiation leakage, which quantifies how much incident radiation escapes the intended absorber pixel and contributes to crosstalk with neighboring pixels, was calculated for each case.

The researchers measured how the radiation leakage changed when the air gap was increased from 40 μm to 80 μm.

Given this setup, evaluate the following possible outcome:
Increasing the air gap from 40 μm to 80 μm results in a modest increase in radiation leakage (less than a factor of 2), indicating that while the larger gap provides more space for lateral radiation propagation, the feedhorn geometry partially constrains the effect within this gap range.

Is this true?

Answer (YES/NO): NO